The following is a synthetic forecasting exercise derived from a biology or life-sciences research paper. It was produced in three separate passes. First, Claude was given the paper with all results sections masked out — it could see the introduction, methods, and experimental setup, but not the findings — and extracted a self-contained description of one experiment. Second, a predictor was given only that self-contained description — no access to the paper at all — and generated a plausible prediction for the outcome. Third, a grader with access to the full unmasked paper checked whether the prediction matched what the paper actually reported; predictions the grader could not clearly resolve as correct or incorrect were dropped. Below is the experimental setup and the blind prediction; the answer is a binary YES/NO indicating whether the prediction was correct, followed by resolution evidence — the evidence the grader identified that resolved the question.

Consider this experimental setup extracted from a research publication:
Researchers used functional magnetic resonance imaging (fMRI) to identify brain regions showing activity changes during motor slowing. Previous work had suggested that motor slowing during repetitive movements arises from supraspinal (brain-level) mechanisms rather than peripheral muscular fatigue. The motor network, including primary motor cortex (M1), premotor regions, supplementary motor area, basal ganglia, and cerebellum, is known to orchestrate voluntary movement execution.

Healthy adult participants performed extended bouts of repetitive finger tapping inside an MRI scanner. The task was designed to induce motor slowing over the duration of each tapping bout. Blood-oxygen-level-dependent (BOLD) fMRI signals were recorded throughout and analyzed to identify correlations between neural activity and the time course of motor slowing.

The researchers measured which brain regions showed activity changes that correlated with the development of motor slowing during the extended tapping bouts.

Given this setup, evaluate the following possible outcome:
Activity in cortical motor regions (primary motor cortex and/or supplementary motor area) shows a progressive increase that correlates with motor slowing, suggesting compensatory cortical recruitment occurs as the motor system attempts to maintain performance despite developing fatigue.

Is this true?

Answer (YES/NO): YES